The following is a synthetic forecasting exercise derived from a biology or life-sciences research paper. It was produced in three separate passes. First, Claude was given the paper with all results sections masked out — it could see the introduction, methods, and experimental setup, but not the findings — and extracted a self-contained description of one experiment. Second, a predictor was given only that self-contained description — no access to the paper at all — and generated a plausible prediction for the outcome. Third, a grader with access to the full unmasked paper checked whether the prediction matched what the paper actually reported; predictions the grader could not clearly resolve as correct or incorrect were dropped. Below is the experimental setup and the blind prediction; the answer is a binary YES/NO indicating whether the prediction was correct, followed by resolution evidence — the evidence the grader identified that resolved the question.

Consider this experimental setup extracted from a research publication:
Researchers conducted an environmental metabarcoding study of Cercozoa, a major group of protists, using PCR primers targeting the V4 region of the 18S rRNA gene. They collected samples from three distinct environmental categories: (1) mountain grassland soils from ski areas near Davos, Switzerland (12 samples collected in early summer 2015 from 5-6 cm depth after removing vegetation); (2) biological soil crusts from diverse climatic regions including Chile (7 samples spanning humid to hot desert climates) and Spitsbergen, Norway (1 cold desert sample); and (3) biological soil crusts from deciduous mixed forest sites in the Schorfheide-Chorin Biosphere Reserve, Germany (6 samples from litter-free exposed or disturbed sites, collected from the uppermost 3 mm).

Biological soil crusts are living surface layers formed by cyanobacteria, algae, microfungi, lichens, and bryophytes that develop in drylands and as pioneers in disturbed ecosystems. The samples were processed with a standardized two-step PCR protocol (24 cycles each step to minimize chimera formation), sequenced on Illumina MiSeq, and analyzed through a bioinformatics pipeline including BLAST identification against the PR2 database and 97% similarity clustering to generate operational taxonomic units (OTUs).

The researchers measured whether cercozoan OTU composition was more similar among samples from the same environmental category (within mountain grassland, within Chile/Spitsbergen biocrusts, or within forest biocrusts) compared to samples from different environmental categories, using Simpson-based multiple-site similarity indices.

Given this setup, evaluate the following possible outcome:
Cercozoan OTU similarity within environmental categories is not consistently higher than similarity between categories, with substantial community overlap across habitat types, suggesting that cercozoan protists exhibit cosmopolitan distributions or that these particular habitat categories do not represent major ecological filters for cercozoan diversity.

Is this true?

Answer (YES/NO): NO